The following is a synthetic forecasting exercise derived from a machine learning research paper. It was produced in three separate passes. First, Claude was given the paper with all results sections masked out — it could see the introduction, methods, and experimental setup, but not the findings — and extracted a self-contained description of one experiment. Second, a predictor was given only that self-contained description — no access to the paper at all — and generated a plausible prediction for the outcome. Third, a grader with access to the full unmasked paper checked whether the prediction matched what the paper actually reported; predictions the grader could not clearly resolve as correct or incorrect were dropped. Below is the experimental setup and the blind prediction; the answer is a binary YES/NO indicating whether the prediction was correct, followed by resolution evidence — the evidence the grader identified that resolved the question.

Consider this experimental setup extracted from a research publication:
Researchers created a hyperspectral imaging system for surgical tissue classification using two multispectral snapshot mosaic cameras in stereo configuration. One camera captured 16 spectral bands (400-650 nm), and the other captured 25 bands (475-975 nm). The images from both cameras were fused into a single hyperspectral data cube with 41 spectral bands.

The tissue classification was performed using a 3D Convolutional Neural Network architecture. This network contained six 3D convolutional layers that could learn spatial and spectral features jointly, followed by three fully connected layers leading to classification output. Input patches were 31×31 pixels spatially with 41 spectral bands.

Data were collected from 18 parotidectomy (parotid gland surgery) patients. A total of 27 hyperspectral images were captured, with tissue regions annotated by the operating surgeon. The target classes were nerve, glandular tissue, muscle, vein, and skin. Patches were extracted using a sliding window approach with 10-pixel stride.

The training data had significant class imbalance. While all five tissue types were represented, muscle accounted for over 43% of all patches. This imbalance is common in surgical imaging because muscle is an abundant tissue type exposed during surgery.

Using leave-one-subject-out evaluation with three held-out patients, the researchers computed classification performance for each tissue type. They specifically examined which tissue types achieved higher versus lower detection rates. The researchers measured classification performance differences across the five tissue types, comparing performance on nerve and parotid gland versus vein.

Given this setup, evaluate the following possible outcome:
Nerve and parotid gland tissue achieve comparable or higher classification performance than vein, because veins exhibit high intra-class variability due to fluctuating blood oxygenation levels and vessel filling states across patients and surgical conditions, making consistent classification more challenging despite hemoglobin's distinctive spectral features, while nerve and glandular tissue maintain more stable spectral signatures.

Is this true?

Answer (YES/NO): YES